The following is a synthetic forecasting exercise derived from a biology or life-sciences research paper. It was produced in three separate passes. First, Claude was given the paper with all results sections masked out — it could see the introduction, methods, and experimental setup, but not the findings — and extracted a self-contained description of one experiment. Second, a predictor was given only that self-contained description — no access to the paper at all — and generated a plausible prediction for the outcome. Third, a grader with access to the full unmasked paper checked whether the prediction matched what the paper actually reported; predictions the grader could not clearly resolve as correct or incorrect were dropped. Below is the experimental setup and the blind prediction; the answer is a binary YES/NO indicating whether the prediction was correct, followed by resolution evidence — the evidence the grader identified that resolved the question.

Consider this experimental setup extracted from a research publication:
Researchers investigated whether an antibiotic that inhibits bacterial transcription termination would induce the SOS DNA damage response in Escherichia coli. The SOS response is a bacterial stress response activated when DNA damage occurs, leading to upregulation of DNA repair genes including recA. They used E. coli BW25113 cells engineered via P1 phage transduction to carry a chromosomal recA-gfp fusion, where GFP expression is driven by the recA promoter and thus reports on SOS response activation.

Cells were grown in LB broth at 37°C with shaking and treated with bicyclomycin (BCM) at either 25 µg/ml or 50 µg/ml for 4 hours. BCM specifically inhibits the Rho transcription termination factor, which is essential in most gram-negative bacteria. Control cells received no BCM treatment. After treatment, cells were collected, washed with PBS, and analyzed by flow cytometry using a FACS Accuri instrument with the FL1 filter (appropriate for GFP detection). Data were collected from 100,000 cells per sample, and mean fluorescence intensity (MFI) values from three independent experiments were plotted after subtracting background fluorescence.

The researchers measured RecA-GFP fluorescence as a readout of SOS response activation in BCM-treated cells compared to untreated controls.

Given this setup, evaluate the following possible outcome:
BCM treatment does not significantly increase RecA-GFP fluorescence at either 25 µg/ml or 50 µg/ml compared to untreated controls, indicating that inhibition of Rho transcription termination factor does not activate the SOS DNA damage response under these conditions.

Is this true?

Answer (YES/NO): NO